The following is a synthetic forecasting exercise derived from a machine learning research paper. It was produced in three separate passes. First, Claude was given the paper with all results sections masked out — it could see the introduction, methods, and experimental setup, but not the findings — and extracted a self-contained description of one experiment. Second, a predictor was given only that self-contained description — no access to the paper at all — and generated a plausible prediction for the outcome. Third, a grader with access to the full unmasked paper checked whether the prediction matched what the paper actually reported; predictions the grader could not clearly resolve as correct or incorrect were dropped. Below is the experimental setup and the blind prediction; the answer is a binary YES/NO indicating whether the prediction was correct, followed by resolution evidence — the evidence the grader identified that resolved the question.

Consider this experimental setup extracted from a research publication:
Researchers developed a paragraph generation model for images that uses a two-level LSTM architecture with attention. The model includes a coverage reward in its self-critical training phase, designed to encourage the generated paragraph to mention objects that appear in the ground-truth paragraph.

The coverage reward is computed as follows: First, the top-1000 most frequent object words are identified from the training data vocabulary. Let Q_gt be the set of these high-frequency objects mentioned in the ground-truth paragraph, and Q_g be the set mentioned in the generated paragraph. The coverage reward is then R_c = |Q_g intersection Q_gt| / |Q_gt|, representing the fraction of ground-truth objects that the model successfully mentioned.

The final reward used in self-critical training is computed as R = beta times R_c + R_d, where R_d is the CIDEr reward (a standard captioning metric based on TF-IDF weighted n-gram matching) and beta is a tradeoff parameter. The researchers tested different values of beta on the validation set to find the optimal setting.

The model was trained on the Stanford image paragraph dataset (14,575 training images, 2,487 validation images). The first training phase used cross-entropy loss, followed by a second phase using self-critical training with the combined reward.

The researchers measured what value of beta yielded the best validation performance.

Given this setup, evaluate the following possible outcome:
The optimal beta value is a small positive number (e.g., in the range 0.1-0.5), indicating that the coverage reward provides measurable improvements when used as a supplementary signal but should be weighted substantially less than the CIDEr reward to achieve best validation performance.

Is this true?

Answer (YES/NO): NO